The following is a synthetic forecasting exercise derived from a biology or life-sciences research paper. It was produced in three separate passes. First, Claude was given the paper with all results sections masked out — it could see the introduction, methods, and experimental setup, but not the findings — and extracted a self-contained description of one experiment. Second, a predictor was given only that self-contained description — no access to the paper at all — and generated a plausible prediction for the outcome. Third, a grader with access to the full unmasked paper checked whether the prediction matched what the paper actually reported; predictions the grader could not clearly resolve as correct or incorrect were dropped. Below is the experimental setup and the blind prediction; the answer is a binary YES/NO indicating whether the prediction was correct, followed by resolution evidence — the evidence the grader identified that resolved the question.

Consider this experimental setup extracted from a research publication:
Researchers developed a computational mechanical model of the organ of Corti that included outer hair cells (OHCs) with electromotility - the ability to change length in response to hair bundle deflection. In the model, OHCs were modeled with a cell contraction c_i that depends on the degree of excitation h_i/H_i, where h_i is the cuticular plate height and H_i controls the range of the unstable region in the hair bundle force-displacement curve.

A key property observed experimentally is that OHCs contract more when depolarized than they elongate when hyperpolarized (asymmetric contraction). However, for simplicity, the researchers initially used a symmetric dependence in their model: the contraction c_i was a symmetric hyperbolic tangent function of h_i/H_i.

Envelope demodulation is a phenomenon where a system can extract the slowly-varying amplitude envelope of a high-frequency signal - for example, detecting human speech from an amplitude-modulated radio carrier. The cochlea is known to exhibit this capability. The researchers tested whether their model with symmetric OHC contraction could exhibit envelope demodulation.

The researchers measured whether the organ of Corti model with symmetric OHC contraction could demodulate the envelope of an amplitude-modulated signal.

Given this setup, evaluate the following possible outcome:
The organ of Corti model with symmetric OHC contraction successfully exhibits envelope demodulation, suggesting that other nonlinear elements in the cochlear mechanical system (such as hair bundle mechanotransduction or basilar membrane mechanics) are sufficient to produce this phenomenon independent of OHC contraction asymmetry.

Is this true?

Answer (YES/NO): NO